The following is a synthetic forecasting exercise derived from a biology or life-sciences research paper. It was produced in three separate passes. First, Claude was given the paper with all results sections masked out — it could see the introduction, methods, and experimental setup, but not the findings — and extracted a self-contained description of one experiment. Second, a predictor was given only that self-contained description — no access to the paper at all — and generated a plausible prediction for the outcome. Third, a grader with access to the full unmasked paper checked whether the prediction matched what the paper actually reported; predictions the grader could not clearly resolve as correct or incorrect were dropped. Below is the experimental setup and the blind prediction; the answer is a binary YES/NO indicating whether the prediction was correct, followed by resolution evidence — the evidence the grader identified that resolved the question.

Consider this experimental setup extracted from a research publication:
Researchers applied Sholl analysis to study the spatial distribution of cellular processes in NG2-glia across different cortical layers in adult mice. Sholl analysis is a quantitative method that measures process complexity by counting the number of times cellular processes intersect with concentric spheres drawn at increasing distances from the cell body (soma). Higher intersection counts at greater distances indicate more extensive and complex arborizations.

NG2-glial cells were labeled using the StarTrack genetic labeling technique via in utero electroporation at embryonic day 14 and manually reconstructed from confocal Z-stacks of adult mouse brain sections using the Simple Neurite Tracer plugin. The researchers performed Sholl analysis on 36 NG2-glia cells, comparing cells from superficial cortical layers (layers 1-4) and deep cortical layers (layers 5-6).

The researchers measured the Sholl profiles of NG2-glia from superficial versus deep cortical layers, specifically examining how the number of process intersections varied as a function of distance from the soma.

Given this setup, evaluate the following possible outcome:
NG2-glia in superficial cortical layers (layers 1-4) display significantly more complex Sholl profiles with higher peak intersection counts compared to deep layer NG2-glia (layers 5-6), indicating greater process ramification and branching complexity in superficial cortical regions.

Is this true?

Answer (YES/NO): NO